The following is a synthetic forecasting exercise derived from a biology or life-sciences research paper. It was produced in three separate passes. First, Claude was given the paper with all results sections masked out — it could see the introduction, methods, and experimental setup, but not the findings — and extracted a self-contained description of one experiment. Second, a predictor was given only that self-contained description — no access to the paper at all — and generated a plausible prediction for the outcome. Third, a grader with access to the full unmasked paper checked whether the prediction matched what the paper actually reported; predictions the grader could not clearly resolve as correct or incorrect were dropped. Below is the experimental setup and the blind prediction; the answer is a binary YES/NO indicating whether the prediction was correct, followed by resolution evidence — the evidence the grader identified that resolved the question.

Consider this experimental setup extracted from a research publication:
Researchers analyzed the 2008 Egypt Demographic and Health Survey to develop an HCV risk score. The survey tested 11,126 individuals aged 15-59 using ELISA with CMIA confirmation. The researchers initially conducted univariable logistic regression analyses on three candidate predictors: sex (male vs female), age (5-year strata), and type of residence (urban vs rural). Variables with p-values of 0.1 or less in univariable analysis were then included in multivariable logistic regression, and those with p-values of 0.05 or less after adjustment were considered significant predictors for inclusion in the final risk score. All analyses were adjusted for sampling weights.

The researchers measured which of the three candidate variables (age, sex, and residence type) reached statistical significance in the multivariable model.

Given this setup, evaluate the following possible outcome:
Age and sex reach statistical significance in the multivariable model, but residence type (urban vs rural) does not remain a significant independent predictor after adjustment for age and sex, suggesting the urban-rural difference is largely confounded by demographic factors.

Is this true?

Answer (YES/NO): NO